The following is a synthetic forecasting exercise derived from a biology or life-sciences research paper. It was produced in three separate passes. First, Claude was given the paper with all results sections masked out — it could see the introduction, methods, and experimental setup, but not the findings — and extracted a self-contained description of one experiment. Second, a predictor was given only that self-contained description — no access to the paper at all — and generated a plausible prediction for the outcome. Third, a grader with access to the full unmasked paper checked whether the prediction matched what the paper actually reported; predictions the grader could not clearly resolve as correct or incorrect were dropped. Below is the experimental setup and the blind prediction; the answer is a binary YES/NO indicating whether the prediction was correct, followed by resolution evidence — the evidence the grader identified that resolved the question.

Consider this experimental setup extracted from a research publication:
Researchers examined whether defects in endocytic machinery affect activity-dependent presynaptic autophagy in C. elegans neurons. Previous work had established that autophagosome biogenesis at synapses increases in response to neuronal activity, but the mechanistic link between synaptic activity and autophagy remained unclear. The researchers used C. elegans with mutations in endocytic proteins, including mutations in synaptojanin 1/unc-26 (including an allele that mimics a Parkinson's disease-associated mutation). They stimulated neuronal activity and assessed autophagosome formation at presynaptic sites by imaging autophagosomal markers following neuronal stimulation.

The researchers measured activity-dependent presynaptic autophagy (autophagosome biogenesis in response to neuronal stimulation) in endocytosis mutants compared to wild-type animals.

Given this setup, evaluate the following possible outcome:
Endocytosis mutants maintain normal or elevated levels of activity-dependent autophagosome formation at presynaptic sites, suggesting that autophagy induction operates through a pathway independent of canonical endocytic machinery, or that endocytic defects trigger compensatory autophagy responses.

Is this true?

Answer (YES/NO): NO